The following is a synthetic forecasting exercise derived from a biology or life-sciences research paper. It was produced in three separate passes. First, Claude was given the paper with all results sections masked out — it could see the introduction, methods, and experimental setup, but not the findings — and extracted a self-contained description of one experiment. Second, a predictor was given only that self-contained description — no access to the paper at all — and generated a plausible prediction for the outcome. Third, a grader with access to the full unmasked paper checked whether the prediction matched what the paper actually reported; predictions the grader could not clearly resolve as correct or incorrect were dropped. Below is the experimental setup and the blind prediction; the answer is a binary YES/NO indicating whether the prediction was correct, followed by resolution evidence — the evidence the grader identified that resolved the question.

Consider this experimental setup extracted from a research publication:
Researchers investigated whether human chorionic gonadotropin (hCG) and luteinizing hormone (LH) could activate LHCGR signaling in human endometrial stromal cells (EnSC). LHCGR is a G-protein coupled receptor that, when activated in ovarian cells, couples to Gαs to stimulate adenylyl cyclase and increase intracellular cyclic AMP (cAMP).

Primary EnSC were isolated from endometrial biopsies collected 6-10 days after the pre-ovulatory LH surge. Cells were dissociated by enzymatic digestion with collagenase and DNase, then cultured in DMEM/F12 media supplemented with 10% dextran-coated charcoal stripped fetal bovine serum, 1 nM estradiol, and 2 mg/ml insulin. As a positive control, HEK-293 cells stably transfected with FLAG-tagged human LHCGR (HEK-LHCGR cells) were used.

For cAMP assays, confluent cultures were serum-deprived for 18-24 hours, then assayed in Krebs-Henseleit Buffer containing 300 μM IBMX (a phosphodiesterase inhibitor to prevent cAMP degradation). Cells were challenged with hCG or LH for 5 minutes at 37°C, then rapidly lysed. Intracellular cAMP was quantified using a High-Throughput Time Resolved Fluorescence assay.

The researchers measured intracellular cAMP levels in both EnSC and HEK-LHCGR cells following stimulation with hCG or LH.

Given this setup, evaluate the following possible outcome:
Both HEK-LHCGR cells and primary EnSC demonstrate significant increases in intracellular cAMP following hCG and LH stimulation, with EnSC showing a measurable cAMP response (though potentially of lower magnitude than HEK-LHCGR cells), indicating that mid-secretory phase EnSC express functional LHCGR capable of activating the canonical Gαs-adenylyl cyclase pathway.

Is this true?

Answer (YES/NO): NO